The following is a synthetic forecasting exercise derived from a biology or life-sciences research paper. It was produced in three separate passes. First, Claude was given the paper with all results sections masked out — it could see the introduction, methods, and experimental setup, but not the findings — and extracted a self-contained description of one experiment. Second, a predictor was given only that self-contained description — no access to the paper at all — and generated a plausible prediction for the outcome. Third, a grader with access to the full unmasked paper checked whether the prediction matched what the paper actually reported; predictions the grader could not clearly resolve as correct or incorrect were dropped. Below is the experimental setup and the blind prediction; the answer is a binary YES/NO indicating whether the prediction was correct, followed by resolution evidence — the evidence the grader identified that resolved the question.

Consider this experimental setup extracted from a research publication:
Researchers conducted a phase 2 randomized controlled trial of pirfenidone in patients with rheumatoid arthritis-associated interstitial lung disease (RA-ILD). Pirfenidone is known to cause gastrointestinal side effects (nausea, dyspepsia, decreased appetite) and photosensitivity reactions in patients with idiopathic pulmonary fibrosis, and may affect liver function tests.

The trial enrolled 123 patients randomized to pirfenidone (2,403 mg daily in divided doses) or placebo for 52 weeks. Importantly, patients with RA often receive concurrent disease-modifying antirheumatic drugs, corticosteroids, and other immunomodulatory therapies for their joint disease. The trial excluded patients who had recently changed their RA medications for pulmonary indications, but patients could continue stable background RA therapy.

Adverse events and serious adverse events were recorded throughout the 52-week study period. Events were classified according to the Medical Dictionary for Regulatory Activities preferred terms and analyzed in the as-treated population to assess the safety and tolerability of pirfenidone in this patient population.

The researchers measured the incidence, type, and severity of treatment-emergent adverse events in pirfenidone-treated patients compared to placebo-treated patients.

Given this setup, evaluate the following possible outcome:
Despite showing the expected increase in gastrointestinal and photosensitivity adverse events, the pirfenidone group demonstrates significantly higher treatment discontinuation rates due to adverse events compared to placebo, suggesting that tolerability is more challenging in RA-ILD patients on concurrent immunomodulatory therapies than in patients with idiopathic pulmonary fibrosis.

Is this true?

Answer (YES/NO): NO